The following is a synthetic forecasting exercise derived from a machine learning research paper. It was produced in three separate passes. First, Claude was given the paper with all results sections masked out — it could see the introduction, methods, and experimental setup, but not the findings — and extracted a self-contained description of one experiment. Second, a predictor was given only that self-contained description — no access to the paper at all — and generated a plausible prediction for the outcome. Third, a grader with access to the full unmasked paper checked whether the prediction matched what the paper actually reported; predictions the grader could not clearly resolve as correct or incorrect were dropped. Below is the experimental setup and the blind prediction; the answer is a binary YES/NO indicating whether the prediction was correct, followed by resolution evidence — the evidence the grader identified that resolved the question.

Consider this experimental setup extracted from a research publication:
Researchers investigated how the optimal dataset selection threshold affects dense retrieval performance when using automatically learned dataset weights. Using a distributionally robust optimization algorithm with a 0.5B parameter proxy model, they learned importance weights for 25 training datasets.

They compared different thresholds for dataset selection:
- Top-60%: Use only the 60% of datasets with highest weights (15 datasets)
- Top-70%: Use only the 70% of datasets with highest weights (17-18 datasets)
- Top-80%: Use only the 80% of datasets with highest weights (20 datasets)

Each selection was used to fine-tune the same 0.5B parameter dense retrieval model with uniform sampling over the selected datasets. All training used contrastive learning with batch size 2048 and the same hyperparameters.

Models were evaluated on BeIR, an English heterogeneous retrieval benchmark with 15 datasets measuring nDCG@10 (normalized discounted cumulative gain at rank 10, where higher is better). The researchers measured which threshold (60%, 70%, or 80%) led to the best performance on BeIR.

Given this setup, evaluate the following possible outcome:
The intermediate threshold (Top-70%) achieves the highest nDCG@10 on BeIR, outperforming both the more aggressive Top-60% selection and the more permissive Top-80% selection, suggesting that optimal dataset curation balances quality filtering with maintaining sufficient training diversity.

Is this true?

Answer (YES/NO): NO